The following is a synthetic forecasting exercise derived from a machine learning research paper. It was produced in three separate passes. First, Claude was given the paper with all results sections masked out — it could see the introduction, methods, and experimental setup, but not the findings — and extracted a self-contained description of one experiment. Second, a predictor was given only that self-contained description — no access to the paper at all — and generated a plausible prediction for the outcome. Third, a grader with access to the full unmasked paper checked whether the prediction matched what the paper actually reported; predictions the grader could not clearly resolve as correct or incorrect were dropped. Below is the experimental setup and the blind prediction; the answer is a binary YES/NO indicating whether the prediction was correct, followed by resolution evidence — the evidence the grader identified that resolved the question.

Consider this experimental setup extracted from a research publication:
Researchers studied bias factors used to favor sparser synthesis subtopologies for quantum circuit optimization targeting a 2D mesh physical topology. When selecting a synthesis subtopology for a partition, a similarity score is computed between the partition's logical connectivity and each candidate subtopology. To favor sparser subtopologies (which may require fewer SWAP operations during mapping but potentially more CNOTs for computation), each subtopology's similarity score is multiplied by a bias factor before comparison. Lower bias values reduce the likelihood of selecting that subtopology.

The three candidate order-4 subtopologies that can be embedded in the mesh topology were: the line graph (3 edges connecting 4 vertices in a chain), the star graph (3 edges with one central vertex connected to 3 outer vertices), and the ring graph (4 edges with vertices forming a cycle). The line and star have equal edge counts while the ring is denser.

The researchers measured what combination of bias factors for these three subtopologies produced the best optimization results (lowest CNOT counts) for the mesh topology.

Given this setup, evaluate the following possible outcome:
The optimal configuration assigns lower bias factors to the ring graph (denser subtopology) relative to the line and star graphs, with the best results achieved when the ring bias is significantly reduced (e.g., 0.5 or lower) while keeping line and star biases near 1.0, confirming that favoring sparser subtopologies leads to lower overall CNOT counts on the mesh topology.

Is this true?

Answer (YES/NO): NO